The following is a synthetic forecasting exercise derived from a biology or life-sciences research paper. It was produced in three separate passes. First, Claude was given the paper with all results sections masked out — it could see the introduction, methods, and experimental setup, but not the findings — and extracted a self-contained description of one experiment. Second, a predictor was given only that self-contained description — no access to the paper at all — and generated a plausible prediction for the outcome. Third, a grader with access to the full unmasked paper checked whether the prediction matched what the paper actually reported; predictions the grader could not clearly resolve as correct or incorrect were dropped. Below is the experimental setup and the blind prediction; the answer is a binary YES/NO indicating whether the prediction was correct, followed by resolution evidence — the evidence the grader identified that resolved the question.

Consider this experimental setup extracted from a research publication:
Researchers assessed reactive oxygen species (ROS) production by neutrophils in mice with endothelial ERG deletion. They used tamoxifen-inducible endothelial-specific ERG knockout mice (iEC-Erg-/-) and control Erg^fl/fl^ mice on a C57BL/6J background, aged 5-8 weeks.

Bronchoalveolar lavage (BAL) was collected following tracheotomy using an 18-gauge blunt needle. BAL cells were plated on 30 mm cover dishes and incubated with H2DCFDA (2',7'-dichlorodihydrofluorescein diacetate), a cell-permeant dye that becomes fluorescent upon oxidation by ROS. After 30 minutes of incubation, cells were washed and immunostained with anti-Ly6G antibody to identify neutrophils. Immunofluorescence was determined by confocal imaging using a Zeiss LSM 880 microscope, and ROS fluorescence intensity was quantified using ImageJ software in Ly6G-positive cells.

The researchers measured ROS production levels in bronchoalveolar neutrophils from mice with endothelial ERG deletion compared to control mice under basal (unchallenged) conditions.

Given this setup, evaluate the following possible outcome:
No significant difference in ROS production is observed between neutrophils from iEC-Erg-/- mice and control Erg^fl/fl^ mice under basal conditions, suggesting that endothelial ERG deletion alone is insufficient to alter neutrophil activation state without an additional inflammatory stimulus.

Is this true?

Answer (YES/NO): NO